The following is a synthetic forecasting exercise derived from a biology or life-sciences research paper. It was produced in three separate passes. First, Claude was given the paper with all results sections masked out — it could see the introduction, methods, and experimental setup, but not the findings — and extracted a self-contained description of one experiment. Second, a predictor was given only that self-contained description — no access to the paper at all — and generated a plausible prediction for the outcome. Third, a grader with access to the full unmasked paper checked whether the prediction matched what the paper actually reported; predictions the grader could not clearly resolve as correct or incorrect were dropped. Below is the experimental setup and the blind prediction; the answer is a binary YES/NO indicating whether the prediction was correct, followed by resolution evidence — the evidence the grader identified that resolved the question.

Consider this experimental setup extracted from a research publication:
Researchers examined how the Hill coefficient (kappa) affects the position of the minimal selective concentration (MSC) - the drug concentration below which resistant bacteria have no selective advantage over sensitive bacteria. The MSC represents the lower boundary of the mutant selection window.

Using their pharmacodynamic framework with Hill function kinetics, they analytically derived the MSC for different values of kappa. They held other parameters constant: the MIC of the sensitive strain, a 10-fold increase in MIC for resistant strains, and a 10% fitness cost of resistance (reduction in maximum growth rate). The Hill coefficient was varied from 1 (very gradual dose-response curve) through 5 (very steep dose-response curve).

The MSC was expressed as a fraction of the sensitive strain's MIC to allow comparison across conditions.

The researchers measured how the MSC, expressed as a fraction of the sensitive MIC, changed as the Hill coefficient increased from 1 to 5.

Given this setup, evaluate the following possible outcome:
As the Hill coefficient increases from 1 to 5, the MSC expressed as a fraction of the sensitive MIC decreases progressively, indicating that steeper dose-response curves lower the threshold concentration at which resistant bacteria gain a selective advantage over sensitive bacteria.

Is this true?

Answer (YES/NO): NO